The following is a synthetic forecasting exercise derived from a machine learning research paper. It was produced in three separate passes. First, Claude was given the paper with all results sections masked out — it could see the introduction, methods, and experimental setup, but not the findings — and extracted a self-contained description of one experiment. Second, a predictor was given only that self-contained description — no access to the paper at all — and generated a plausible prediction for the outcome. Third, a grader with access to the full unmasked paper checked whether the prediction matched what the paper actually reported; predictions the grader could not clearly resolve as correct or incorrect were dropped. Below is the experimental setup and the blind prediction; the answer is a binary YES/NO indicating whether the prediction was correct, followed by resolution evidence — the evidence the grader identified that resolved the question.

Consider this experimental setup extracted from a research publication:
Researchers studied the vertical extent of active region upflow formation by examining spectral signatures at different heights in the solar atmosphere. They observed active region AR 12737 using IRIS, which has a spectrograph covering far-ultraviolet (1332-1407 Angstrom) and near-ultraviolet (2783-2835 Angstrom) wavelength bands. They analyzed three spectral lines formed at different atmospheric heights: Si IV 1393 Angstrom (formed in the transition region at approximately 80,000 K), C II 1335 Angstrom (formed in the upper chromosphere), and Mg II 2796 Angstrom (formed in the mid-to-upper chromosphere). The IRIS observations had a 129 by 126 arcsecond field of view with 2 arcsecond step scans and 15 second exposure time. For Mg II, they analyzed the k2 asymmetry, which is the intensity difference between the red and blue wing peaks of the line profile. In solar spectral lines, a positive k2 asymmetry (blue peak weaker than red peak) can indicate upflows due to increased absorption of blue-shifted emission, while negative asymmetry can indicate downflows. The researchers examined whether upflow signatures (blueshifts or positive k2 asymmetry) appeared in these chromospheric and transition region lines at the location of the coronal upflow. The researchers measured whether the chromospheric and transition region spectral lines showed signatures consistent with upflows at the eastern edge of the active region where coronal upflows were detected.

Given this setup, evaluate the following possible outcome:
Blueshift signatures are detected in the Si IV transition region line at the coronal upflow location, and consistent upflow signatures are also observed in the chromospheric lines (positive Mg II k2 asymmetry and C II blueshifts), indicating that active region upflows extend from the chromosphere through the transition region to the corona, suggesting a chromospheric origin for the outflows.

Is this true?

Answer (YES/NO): NO